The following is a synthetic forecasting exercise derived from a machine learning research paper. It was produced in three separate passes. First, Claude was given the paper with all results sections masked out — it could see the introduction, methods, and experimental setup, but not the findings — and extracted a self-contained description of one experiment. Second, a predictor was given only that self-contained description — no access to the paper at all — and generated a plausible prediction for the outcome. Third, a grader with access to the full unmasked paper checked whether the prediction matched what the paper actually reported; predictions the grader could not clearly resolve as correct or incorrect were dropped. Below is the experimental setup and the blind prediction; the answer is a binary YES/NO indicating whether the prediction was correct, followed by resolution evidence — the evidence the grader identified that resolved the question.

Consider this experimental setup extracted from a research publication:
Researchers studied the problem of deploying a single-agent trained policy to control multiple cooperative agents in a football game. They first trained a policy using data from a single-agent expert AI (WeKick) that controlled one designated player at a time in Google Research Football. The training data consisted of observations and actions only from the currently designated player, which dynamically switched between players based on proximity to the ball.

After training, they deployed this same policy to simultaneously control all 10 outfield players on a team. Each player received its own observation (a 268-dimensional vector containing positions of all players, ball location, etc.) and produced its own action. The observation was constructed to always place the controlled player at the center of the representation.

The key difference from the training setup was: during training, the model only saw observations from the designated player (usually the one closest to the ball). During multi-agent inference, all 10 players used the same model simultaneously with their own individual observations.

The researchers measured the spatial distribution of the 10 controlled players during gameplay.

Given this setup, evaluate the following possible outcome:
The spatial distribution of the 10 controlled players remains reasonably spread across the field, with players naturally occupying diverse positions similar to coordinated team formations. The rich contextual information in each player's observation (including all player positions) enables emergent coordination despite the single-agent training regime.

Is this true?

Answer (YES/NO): NO